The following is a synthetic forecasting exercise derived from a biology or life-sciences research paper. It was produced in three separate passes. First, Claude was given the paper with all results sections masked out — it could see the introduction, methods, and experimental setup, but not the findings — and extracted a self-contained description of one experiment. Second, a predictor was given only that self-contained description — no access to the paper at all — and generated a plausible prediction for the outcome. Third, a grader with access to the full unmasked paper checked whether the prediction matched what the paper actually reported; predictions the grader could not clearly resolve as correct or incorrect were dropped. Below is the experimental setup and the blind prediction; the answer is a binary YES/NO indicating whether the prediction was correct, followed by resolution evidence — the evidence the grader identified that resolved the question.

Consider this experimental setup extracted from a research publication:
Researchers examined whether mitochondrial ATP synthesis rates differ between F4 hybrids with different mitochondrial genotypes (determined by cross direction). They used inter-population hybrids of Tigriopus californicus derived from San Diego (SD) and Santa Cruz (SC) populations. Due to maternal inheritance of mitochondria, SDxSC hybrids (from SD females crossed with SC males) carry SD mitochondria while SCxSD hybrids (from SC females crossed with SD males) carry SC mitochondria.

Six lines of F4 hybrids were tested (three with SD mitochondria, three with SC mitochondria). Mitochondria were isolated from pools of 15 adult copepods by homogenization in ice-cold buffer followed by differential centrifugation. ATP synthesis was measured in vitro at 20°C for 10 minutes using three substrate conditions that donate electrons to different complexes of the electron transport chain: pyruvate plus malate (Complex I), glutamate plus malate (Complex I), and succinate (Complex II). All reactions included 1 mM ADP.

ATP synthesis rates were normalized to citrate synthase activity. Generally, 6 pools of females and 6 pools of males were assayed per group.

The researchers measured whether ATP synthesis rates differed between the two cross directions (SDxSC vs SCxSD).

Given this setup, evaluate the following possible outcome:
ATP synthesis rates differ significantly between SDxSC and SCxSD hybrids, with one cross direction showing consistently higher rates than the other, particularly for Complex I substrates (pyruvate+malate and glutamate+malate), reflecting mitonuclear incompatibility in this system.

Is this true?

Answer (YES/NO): NO